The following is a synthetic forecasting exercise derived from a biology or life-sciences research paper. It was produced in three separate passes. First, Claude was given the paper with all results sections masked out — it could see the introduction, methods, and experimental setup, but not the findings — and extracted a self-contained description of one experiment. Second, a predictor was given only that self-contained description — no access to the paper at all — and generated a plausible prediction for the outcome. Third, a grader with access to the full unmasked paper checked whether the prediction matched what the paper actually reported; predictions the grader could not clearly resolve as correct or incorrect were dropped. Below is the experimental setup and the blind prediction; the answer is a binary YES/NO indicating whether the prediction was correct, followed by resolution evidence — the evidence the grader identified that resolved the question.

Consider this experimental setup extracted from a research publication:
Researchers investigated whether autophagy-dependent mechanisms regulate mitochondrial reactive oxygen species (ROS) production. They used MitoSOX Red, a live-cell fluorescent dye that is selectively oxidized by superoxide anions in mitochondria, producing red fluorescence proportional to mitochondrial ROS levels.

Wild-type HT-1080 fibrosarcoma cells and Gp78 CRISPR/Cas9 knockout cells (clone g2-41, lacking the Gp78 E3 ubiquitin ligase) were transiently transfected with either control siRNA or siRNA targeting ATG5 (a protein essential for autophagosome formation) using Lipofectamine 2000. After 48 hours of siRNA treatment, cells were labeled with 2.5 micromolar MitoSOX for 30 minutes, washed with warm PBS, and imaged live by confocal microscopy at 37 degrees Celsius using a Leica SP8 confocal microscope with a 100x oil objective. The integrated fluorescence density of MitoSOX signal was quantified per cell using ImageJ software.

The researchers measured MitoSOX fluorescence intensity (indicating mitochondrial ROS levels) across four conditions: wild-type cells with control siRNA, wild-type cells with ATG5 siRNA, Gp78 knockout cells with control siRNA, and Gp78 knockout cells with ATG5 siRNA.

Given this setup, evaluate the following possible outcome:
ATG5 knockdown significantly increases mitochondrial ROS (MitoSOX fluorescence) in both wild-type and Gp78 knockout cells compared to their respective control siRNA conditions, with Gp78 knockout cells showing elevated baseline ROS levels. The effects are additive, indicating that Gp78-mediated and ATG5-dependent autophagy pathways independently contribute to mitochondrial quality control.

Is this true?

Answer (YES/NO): NO